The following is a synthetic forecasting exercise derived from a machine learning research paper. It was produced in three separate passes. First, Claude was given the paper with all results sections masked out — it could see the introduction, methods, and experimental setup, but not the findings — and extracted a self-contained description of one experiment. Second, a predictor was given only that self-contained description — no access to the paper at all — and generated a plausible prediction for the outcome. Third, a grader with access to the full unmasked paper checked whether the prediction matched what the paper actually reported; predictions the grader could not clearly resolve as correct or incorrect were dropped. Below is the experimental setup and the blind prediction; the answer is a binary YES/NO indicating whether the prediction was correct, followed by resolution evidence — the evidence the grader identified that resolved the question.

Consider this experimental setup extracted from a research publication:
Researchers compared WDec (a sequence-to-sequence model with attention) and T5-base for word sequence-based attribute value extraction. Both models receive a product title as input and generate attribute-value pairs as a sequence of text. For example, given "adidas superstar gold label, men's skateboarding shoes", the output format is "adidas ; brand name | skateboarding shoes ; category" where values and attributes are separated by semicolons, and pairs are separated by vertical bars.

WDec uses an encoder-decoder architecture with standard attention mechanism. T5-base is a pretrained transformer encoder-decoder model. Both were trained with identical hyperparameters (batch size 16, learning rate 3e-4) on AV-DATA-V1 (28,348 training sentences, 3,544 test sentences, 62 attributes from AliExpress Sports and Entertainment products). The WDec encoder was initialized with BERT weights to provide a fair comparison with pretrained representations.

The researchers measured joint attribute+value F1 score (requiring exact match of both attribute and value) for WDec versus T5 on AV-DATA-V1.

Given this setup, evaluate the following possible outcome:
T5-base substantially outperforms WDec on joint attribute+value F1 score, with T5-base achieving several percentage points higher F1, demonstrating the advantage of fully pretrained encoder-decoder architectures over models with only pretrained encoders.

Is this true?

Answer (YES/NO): YES